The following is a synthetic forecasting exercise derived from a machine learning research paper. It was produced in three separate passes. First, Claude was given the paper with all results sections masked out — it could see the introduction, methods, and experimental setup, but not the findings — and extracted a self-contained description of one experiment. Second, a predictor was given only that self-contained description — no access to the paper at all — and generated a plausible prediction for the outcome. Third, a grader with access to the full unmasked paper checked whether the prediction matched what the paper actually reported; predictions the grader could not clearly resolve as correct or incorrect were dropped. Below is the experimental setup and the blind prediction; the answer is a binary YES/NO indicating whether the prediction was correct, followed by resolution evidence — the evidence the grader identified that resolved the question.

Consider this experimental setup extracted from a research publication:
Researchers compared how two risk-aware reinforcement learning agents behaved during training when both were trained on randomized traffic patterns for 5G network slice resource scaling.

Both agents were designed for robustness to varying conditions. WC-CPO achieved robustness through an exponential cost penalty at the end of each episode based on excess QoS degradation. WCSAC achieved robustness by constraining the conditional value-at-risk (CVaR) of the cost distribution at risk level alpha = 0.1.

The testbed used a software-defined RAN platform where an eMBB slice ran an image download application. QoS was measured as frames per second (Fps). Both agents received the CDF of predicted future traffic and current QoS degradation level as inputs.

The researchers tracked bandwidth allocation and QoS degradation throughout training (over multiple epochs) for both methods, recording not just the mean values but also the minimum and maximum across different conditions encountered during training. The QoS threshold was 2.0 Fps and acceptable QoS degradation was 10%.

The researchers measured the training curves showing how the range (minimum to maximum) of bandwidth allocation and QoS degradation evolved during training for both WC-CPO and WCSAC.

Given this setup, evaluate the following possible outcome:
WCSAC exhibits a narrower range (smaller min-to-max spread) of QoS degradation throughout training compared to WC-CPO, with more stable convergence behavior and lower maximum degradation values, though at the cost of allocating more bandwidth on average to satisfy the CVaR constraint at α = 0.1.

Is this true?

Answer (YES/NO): NO